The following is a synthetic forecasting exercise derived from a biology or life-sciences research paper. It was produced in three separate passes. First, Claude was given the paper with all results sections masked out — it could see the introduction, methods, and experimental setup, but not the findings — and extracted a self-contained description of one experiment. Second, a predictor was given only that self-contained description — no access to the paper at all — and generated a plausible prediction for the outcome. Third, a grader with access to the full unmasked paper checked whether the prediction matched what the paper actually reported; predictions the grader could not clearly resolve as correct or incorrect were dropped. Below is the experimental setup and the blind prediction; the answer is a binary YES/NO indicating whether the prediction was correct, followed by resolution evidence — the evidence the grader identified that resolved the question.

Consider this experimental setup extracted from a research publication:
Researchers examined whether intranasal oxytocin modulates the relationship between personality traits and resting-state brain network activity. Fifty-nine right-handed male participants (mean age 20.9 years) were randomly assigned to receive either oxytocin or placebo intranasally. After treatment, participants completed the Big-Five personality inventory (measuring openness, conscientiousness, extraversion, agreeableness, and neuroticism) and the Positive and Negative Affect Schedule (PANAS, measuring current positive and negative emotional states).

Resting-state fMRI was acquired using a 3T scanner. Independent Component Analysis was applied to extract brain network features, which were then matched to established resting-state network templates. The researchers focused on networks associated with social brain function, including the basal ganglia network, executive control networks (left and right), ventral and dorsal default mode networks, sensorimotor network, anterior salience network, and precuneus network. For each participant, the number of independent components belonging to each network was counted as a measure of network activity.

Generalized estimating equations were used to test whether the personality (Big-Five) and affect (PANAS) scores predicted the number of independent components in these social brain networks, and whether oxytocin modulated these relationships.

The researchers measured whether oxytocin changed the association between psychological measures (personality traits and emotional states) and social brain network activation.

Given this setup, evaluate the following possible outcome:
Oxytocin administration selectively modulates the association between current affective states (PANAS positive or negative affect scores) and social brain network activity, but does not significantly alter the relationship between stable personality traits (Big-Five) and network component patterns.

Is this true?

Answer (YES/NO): NO